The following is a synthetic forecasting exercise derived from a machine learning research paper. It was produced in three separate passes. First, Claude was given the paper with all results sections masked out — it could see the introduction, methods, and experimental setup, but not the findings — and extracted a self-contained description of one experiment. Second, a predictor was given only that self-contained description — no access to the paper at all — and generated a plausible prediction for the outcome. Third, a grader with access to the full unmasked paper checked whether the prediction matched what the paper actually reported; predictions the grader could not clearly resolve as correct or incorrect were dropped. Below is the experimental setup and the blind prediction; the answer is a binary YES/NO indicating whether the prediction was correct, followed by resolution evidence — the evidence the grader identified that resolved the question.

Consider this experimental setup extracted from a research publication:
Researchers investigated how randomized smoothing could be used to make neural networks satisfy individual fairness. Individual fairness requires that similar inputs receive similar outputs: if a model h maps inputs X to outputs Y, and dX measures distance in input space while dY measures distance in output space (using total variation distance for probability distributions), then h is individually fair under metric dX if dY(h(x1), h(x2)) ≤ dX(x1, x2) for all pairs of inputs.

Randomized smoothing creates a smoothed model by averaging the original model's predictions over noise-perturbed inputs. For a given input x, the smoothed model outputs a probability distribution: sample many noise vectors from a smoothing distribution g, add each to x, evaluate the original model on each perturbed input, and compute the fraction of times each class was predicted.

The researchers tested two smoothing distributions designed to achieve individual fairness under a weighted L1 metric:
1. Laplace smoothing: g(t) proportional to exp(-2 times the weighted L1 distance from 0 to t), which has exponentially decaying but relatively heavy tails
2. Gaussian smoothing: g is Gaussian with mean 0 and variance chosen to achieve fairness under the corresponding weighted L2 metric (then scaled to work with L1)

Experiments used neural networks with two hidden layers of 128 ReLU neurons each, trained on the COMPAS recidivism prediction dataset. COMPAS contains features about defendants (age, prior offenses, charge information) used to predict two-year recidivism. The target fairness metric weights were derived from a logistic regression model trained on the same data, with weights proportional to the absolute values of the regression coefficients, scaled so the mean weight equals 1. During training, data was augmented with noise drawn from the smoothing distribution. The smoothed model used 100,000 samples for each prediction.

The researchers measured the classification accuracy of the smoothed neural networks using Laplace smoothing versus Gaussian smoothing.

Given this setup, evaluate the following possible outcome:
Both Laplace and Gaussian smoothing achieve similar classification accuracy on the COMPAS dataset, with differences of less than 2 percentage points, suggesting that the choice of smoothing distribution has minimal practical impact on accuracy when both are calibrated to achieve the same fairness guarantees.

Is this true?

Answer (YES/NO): NO